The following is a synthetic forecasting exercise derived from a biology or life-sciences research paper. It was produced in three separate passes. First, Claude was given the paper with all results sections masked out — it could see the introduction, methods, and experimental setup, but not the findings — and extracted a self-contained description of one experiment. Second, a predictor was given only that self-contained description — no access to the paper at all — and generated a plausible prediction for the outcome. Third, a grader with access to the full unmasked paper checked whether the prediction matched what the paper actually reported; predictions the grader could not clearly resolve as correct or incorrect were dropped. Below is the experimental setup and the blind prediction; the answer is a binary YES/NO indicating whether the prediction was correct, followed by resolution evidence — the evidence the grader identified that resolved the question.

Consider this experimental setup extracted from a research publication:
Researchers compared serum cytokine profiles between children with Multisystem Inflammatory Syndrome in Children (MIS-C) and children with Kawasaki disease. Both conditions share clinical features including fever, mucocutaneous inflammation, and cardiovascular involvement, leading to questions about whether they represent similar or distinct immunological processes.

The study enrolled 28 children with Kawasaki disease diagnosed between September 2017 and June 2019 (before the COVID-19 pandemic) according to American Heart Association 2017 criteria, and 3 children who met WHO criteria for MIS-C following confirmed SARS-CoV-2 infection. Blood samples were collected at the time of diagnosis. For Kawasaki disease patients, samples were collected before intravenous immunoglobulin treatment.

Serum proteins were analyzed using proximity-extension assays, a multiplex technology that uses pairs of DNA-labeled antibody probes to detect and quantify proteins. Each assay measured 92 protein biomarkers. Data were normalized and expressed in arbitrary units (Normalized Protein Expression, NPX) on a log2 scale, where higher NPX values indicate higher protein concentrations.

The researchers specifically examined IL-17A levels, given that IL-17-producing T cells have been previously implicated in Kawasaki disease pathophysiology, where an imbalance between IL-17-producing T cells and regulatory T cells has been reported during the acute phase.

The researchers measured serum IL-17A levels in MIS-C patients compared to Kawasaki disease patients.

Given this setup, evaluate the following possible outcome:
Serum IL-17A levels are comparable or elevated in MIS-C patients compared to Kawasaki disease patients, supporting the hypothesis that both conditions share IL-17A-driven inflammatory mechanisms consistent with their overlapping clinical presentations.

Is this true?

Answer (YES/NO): NO